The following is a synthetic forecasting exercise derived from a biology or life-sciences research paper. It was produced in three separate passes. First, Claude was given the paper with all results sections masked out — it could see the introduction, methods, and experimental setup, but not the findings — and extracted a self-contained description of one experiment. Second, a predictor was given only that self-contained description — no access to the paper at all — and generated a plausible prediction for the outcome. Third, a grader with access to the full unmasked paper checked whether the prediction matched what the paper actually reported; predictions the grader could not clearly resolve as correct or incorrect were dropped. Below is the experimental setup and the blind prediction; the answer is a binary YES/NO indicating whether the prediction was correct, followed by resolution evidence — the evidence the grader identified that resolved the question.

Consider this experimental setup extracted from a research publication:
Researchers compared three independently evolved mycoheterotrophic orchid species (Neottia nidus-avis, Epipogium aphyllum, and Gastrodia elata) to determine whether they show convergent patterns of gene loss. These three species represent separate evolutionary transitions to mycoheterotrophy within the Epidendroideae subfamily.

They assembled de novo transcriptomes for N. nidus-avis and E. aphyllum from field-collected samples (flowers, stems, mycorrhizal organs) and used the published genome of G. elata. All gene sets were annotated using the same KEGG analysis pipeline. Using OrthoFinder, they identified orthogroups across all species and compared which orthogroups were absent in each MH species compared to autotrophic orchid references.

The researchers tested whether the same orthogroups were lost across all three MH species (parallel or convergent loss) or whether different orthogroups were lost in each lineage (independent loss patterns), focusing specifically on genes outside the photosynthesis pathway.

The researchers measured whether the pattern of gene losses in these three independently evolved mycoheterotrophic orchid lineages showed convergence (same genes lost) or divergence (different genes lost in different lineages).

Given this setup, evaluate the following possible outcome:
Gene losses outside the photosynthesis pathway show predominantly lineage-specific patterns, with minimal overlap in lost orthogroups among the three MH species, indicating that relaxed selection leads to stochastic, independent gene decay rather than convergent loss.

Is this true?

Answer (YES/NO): NO